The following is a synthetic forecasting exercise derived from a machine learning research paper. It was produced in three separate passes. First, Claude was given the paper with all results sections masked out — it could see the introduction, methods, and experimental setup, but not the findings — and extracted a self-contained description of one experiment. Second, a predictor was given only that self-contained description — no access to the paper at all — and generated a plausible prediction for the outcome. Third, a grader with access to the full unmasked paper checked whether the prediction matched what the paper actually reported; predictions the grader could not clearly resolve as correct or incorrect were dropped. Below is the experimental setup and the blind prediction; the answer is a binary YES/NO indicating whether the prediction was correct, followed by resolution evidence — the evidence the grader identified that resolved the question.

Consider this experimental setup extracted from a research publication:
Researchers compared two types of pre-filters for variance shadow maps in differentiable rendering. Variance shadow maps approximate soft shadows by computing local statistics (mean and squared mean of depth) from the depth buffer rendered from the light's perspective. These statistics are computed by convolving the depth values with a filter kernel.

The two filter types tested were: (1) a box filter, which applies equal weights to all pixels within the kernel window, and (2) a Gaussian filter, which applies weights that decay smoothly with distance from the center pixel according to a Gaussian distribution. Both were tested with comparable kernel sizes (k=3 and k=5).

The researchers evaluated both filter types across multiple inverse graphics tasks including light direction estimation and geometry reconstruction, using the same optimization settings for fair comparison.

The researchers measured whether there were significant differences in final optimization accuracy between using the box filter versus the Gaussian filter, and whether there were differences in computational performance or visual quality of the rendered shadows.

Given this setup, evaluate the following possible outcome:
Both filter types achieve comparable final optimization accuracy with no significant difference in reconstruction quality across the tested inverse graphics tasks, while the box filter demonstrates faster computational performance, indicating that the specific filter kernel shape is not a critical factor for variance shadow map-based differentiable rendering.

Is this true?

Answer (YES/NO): YES